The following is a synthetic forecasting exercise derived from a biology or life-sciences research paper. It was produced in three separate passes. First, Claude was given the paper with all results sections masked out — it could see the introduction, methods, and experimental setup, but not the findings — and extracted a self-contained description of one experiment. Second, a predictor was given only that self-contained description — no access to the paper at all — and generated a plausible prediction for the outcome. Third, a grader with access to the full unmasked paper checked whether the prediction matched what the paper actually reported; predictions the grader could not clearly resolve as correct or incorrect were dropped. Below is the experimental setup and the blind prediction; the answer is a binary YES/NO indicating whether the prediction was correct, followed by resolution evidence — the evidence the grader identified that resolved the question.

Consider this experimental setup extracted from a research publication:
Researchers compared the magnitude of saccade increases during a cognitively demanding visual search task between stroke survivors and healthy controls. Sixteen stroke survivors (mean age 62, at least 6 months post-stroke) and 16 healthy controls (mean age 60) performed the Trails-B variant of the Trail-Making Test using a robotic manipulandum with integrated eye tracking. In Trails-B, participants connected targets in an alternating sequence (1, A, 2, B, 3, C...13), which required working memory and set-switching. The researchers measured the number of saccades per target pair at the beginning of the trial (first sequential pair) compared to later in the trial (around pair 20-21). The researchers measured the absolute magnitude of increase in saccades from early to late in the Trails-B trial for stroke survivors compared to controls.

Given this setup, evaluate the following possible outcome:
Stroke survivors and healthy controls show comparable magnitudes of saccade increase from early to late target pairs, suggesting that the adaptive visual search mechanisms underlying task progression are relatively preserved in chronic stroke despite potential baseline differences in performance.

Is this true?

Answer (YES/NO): YES